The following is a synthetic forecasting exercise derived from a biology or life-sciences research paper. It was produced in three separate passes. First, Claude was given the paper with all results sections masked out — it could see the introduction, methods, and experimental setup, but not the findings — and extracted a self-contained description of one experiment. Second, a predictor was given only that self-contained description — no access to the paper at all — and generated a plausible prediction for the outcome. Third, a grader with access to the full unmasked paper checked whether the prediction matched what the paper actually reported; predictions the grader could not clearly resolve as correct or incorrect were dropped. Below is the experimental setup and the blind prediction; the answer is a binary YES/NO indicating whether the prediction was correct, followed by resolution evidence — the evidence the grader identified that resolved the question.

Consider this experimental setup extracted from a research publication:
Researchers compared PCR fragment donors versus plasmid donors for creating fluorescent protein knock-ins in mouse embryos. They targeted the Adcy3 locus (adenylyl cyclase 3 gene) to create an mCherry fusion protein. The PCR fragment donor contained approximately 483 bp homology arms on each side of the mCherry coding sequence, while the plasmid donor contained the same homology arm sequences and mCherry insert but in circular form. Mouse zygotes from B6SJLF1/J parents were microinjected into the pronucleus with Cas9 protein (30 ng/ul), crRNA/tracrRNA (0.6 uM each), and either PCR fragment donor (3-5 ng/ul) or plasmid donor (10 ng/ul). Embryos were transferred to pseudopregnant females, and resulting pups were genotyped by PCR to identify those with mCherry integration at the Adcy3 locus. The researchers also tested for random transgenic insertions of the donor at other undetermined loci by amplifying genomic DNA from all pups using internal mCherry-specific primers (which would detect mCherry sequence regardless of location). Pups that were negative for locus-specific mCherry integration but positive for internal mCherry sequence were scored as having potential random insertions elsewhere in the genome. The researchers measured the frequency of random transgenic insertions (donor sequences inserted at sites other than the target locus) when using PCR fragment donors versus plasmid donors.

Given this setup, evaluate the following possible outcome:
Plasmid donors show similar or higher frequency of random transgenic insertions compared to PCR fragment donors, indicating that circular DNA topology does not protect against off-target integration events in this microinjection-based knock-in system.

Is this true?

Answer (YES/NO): NO